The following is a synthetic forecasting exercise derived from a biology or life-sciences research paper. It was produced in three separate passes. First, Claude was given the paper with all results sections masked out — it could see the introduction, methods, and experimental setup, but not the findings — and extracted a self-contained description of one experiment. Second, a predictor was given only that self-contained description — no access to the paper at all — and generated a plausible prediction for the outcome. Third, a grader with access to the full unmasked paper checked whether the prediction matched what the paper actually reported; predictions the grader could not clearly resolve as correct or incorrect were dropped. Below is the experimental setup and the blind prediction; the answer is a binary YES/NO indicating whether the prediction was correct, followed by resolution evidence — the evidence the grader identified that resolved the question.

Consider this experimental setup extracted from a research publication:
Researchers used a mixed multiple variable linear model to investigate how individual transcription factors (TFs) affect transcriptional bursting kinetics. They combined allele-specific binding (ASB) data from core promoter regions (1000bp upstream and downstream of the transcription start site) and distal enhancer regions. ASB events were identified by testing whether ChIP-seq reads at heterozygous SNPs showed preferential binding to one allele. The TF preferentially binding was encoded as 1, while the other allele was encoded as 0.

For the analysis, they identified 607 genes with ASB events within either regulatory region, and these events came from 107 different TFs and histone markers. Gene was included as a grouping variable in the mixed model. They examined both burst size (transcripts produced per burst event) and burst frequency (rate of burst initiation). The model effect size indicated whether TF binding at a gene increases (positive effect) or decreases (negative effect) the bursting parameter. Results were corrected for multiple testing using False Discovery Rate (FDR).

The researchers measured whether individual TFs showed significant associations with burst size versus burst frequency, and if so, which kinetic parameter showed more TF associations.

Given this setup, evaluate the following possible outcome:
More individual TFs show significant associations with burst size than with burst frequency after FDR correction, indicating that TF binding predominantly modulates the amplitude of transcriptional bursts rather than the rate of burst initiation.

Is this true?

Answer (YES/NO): NO